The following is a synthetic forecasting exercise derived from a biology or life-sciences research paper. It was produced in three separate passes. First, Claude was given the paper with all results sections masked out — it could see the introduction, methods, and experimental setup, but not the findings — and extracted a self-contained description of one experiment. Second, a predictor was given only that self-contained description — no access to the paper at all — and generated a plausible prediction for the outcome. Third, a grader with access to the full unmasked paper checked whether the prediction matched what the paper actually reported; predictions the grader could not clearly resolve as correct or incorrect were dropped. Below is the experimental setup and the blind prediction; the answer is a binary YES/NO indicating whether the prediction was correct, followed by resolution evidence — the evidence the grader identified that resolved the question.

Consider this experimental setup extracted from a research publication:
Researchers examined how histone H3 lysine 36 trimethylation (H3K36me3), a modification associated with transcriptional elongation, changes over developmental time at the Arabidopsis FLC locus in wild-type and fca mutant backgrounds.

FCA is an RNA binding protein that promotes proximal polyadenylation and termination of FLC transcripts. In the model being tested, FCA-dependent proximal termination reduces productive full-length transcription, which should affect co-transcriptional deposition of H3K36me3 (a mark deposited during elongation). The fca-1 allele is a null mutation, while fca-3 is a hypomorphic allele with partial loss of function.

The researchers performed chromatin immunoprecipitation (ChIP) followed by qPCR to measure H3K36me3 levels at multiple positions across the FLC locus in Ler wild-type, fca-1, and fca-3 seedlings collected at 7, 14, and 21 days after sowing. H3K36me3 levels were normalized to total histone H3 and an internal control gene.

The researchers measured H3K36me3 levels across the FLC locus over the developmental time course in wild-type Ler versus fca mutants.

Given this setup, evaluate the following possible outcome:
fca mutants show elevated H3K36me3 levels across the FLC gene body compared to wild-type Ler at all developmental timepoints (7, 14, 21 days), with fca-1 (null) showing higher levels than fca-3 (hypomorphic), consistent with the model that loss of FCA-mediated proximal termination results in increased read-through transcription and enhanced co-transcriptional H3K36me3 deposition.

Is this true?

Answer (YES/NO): YES